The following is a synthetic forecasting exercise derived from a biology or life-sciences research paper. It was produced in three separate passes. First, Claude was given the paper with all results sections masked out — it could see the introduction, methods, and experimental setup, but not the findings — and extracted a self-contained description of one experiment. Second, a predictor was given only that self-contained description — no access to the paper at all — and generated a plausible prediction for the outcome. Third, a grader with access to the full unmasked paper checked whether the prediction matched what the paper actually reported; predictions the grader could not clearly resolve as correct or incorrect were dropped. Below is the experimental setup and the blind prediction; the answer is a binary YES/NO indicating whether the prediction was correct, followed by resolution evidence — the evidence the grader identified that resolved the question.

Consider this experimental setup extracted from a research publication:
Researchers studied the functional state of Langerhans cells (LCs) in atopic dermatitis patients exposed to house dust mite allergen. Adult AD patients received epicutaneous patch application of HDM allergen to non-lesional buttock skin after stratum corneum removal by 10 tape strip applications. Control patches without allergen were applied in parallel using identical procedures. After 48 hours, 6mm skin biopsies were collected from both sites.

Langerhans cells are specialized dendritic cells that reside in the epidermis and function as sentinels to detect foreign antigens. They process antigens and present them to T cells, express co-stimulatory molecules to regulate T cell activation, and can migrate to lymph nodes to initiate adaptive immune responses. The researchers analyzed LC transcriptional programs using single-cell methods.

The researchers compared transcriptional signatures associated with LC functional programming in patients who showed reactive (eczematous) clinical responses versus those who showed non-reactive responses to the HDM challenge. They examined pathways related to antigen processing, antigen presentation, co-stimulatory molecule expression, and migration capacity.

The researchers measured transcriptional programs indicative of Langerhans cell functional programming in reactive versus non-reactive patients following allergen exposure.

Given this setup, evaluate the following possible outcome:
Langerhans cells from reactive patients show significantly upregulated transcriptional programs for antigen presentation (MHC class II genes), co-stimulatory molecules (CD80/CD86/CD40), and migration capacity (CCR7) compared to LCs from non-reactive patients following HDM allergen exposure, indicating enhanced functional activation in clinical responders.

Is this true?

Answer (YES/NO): NO